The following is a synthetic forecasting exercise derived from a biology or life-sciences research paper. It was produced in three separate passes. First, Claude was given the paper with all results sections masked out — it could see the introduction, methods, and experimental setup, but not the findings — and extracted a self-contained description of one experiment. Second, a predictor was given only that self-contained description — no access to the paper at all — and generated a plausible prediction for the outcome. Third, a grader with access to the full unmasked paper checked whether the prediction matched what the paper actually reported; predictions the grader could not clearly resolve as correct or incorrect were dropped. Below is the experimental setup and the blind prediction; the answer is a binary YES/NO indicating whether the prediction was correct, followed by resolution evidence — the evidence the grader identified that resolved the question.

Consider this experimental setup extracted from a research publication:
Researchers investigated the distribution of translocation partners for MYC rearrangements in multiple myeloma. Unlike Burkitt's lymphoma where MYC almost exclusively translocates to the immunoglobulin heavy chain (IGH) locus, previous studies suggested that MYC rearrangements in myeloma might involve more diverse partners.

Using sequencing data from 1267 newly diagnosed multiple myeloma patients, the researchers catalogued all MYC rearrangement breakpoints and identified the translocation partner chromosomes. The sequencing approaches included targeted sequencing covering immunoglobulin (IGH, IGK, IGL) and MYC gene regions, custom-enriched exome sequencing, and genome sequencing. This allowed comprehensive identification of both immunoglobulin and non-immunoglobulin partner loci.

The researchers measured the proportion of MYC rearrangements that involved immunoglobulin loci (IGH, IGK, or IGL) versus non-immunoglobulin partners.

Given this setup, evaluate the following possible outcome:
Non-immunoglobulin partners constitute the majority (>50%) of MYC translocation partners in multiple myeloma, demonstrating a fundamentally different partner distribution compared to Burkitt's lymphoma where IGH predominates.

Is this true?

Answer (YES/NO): YES